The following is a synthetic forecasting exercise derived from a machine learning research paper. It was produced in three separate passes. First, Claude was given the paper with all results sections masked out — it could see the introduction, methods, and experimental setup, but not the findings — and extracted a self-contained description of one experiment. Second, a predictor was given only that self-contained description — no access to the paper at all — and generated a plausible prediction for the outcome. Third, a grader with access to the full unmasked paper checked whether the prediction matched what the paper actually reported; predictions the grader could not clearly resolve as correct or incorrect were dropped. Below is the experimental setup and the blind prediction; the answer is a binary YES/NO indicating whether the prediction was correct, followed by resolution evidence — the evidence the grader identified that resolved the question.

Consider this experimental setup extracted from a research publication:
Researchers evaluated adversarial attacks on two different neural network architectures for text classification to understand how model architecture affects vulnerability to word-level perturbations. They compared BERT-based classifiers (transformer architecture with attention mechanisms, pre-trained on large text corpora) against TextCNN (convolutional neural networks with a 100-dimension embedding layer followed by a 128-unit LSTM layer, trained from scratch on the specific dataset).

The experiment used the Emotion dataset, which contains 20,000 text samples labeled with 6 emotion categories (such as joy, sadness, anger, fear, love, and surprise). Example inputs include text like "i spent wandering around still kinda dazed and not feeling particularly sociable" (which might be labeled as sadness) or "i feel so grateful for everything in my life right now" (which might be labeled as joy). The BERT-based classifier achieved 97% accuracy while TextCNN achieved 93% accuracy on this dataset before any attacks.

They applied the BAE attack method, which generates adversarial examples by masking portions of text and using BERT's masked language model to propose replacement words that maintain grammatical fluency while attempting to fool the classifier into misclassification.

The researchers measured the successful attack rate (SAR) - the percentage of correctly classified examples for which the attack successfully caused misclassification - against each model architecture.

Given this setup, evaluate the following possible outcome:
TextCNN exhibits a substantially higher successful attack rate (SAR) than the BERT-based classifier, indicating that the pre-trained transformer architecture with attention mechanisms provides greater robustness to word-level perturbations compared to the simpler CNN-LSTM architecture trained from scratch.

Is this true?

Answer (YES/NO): YES